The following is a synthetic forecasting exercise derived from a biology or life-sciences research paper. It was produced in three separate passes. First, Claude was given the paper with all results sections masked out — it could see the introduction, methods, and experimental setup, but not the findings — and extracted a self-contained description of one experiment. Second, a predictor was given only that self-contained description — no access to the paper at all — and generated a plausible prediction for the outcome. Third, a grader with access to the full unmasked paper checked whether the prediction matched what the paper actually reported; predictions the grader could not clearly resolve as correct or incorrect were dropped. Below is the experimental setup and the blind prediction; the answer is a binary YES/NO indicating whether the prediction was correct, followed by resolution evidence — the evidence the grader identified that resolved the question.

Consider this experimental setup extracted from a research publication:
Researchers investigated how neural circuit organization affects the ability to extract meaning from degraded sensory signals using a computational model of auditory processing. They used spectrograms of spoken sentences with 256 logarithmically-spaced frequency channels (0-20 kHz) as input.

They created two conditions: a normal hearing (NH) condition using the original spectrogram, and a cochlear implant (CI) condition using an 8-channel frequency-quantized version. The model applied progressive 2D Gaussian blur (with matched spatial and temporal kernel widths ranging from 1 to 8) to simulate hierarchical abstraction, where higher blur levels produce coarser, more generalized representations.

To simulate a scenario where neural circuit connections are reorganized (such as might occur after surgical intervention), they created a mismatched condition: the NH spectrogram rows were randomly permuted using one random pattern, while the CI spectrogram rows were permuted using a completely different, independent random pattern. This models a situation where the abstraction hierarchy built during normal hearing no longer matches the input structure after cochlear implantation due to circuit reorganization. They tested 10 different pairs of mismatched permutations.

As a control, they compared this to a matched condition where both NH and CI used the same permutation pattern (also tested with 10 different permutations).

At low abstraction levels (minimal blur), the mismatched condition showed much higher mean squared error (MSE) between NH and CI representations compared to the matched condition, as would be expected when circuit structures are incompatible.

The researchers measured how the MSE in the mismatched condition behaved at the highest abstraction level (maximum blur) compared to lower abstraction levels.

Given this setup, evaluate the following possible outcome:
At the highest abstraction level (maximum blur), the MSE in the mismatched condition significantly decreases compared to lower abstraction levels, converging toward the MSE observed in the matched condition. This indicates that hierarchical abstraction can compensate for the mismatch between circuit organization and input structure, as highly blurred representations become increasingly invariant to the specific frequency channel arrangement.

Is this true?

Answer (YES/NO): YES